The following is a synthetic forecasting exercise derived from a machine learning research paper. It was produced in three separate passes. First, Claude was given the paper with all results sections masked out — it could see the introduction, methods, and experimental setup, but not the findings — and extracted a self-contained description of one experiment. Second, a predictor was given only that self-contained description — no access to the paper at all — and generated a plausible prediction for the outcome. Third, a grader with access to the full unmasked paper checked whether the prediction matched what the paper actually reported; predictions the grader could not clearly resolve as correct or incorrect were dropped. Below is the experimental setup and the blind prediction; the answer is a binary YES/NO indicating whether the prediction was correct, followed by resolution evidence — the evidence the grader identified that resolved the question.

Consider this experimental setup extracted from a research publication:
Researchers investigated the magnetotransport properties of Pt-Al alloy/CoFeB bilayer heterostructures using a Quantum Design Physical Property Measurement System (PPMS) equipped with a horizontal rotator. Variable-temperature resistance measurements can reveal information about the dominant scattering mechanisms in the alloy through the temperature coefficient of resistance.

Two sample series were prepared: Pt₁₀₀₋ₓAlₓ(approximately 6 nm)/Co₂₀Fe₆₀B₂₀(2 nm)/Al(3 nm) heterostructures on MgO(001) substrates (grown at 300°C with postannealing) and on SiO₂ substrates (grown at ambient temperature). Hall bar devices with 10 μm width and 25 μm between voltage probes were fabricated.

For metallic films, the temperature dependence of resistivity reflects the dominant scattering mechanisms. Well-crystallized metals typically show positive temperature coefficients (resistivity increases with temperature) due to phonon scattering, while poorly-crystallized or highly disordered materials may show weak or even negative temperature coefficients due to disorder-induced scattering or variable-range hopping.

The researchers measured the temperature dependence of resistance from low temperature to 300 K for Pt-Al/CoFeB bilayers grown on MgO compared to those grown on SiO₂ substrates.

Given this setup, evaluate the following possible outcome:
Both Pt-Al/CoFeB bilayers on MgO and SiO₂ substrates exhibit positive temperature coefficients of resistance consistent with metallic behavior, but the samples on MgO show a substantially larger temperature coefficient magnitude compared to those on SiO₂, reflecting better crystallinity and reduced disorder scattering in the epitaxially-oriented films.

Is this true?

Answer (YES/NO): NO